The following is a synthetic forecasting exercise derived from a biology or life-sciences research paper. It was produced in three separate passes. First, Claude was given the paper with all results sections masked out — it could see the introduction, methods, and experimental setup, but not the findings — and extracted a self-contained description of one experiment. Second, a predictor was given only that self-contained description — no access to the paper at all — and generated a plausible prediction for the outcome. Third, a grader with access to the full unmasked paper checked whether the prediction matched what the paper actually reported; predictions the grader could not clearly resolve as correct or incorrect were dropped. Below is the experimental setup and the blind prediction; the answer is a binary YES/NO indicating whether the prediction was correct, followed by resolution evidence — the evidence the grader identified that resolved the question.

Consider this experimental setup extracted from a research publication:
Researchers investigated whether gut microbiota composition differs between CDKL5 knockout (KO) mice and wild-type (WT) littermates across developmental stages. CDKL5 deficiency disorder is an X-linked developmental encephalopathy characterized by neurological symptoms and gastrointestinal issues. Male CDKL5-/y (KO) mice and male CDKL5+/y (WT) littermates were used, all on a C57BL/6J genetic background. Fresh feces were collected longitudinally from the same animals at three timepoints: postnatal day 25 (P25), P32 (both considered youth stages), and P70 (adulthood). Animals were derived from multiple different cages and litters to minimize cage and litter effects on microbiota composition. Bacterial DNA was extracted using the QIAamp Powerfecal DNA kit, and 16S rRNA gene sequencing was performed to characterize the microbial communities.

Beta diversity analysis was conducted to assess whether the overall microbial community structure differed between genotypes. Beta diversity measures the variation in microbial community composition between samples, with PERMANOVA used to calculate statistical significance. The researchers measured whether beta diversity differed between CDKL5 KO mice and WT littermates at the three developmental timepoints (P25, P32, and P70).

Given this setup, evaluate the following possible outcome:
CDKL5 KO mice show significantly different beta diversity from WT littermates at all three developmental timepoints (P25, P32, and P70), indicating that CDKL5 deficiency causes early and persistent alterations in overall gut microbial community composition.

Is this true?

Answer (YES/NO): NO